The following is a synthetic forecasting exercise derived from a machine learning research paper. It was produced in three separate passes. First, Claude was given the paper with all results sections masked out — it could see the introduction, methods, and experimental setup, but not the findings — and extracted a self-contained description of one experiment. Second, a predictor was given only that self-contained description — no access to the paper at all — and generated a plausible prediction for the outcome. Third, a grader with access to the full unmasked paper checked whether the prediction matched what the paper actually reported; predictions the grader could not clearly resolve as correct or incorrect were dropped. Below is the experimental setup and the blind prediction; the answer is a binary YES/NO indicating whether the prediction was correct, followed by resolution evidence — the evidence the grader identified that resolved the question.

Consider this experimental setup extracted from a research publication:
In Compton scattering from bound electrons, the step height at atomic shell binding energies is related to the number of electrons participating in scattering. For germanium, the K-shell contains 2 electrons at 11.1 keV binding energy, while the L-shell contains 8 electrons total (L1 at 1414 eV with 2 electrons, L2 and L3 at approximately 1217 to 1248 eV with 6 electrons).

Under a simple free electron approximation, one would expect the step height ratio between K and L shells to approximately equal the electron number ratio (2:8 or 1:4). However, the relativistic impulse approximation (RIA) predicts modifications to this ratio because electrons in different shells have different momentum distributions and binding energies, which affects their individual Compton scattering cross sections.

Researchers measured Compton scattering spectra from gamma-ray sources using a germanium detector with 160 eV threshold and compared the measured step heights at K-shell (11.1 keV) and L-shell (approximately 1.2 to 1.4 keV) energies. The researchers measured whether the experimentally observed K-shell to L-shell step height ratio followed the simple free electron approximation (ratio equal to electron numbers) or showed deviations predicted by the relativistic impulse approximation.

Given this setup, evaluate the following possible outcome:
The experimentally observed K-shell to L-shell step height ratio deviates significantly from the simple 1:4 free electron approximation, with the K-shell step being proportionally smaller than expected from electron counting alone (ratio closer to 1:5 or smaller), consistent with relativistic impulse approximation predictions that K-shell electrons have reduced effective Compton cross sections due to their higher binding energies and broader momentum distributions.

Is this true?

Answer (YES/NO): NO